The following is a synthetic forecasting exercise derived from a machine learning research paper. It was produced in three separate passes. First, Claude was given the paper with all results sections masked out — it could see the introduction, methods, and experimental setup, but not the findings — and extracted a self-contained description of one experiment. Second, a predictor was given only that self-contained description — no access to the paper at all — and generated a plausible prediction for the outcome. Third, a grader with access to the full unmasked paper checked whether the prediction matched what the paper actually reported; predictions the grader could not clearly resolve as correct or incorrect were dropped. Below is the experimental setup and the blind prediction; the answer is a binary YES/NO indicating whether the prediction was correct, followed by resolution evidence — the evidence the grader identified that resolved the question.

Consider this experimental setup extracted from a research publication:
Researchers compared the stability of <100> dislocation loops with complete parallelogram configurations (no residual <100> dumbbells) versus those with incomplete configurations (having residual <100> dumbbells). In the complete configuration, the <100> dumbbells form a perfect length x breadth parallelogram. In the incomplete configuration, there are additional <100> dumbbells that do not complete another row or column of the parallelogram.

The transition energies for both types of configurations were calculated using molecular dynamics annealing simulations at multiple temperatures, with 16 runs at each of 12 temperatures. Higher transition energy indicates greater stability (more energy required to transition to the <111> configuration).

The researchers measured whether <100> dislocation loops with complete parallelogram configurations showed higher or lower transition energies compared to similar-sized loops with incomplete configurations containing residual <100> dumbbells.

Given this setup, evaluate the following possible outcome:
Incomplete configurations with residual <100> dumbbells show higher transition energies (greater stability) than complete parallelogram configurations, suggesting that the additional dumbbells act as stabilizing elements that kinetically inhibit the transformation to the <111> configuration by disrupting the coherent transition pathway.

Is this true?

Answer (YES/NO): NO